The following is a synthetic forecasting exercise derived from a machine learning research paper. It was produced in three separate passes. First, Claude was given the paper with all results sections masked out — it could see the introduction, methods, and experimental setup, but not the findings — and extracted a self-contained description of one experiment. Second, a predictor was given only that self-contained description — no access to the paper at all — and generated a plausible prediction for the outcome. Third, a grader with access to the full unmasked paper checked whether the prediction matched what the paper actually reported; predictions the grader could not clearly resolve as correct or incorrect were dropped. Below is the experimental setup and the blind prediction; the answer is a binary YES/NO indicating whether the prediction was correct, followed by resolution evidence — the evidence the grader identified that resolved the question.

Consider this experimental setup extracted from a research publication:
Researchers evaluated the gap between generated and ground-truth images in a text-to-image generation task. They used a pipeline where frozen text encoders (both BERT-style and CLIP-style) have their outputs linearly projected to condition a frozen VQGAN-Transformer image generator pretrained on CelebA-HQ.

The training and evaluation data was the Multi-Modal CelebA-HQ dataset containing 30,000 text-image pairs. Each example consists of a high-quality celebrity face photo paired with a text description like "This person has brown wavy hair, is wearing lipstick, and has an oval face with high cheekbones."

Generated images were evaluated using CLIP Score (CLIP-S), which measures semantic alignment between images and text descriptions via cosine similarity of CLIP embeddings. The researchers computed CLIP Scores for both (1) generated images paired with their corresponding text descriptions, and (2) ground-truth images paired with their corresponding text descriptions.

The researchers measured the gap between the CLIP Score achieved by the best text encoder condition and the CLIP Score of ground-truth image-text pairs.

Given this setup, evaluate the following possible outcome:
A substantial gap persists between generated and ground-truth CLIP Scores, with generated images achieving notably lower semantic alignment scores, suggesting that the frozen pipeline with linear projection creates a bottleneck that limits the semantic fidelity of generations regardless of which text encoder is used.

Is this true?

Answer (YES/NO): YES